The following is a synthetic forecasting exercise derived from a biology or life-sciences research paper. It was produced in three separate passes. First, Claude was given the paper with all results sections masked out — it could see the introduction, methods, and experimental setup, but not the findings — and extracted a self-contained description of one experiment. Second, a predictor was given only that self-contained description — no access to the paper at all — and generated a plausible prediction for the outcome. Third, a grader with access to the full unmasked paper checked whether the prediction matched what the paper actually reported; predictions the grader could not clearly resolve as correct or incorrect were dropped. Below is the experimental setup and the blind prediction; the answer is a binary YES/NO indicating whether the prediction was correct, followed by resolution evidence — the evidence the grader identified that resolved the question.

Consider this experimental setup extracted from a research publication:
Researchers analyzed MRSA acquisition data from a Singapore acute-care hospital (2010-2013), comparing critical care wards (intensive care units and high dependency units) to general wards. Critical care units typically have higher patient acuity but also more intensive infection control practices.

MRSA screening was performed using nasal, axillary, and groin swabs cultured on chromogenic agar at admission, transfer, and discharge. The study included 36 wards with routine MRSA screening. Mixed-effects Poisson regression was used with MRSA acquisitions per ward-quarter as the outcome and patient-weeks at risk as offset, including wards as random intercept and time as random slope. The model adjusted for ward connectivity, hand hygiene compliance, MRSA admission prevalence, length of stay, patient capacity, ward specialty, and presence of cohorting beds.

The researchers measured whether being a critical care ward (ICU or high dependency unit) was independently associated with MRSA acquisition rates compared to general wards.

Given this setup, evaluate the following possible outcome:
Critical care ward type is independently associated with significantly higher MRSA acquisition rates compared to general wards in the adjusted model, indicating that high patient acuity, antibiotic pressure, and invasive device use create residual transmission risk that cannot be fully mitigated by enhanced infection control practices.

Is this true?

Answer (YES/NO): YES